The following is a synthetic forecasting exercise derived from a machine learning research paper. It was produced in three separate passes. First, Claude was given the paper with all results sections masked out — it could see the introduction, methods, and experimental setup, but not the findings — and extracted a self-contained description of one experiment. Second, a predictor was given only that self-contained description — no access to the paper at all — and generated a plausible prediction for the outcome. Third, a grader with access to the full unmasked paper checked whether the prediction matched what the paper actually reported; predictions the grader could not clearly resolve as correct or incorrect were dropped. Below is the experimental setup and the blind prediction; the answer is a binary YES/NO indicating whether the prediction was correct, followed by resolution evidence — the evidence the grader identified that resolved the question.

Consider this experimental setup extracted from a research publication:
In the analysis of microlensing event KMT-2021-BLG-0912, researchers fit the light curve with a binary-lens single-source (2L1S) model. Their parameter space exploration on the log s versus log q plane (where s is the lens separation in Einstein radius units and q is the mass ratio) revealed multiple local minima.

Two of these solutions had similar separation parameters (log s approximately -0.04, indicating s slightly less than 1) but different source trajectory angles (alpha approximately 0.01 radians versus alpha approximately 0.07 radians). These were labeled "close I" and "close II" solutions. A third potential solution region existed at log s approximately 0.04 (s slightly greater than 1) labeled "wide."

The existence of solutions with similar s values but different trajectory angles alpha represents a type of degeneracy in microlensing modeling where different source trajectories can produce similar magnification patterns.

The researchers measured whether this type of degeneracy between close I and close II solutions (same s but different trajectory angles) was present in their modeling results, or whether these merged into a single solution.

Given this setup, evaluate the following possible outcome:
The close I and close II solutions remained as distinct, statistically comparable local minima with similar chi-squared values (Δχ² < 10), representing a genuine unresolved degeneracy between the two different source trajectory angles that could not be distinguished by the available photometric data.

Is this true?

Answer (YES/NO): YES